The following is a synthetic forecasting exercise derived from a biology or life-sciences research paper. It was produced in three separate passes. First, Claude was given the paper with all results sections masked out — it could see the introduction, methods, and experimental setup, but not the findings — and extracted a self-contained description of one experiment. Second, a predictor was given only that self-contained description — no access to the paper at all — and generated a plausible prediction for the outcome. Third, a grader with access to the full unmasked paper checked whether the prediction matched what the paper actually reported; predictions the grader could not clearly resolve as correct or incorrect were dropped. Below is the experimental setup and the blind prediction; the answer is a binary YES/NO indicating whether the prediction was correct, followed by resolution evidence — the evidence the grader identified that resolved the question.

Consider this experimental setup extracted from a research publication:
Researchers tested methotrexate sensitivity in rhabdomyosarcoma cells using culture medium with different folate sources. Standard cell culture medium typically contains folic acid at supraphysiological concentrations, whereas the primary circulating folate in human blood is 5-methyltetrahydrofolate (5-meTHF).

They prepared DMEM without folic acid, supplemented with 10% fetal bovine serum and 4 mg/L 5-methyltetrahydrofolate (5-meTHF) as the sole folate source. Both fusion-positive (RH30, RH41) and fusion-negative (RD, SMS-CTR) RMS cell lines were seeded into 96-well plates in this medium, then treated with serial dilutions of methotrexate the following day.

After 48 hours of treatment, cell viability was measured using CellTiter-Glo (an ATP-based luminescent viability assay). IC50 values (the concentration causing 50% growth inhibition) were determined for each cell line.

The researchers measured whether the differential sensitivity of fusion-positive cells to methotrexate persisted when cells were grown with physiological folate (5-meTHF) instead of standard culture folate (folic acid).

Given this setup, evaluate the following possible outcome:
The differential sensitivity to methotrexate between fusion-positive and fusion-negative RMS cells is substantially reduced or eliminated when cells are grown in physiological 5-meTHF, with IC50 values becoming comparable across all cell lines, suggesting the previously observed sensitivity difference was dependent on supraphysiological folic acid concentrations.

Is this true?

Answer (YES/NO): NO